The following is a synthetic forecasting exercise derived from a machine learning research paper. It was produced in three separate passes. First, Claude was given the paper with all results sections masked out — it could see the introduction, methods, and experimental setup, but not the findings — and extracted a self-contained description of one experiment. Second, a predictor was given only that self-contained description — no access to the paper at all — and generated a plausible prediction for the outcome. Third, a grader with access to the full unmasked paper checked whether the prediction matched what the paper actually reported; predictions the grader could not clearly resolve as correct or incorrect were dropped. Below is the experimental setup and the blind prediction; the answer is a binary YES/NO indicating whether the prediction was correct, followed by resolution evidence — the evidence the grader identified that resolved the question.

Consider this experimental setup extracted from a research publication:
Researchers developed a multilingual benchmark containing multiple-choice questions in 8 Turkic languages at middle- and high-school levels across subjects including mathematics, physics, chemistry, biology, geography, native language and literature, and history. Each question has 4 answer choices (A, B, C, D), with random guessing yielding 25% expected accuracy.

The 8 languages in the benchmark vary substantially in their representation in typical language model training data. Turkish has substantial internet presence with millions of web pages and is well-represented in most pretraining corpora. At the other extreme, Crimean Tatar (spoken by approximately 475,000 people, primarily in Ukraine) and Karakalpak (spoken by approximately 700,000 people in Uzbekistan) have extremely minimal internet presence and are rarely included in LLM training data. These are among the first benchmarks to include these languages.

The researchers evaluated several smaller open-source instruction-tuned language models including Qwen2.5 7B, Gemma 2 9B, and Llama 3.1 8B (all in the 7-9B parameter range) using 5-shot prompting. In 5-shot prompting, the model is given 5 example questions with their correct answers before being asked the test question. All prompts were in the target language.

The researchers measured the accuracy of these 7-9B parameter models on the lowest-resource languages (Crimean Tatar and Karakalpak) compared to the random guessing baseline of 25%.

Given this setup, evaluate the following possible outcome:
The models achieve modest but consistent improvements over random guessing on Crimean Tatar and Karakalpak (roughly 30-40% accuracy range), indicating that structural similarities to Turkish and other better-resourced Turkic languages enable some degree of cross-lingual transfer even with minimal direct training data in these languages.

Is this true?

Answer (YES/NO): NO